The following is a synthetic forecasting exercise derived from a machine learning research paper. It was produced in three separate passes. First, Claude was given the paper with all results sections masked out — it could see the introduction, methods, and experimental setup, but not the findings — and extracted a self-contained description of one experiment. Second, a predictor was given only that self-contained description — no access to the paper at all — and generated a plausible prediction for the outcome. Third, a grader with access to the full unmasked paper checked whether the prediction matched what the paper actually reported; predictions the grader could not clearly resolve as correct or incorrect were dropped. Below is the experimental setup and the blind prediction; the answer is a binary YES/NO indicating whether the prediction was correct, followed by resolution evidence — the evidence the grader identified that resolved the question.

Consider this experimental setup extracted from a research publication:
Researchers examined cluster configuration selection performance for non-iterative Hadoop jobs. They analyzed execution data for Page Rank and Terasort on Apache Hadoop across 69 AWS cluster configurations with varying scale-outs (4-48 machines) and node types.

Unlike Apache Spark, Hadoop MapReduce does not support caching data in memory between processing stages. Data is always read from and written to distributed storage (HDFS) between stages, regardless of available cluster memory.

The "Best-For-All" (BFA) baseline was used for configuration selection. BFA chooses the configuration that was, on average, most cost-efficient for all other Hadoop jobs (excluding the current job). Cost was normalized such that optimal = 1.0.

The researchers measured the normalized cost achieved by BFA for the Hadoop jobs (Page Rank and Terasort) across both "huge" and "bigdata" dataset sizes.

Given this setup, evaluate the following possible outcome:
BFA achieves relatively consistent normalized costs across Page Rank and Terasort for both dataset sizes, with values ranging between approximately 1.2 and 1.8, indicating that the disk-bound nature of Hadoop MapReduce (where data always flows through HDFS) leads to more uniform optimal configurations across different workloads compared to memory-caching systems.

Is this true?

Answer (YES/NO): NO